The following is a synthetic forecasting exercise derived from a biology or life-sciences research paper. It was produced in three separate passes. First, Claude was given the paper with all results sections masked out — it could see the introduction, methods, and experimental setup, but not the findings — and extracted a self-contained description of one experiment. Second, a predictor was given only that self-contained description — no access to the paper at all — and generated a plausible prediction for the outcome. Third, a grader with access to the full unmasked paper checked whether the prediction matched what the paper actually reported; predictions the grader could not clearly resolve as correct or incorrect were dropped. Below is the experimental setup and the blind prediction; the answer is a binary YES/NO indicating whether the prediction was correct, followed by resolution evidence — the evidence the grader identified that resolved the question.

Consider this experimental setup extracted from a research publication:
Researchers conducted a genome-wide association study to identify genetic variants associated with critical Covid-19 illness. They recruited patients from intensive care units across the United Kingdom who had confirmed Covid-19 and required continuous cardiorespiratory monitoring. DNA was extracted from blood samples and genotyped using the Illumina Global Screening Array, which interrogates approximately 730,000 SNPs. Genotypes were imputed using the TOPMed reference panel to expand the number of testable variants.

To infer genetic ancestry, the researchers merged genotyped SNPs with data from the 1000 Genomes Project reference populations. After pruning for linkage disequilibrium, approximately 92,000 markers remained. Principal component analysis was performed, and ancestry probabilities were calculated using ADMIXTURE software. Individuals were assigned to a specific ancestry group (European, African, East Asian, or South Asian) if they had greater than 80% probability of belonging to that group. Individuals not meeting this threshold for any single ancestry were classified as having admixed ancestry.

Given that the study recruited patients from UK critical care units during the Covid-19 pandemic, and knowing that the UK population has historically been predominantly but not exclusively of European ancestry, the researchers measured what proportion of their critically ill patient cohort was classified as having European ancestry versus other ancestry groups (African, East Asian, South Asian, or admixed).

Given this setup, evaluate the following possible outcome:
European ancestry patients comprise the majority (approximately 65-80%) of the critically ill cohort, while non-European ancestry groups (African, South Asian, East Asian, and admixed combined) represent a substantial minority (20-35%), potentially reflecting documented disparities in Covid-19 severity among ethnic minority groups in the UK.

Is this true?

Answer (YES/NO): YES